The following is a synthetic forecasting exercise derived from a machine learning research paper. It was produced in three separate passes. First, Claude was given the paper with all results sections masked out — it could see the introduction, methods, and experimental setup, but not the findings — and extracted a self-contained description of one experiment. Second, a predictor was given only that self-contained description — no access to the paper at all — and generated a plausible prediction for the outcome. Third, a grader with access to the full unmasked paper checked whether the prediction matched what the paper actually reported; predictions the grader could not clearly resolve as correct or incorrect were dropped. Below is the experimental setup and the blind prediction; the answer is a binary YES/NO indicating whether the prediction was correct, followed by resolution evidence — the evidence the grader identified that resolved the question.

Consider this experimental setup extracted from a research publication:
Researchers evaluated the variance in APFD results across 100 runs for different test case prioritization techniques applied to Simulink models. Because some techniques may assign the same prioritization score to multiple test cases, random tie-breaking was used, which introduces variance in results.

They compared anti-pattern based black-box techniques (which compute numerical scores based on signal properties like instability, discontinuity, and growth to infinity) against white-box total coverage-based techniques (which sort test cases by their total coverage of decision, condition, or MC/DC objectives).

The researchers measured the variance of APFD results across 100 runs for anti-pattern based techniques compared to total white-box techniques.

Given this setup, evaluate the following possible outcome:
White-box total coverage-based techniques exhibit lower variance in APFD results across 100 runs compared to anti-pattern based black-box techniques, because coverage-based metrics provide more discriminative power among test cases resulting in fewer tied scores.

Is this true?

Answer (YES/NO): NO